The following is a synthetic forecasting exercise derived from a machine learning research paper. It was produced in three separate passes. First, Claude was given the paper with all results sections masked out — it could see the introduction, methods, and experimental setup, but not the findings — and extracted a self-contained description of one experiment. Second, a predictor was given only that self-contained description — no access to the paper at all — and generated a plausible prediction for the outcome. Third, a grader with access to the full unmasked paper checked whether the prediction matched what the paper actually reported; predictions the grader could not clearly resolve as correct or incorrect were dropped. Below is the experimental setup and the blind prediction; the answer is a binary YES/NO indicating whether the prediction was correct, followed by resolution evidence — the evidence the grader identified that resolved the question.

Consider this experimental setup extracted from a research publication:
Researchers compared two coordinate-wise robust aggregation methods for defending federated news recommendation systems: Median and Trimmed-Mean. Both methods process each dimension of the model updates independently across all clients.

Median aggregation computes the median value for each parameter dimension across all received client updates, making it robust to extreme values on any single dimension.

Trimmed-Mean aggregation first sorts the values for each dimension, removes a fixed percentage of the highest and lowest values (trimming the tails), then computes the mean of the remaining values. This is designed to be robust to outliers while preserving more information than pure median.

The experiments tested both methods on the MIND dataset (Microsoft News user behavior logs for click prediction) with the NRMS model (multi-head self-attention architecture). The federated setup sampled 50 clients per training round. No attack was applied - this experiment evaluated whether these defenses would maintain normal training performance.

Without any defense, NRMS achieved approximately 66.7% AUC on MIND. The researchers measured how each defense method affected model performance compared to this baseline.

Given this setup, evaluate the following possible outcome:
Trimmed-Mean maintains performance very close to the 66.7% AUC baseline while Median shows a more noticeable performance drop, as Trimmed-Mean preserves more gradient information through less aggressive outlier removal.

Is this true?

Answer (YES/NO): NO